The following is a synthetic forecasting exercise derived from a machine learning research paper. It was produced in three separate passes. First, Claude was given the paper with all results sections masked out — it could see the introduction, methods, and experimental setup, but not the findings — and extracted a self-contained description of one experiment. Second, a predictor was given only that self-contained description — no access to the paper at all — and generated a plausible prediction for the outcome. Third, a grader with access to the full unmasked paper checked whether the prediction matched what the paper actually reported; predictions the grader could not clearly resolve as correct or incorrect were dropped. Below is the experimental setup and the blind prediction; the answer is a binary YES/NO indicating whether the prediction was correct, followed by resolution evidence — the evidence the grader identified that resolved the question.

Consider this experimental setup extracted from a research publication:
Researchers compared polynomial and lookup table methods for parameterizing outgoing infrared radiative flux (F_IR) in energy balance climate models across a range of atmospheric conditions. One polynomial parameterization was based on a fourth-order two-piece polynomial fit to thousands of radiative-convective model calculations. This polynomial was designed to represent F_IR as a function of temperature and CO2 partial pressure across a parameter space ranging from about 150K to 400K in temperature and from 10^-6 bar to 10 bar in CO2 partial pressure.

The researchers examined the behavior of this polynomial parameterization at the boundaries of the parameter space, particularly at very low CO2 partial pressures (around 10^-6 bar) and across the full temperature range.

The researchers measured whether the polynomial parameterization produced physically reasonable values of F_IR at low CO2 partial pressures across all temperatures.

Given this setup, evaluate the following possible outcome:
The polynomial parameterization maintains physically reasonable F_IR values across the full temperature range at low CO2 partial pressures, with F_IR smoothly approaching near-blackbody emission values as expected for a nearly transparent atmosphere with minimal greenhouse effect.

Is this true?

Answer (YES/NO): NO